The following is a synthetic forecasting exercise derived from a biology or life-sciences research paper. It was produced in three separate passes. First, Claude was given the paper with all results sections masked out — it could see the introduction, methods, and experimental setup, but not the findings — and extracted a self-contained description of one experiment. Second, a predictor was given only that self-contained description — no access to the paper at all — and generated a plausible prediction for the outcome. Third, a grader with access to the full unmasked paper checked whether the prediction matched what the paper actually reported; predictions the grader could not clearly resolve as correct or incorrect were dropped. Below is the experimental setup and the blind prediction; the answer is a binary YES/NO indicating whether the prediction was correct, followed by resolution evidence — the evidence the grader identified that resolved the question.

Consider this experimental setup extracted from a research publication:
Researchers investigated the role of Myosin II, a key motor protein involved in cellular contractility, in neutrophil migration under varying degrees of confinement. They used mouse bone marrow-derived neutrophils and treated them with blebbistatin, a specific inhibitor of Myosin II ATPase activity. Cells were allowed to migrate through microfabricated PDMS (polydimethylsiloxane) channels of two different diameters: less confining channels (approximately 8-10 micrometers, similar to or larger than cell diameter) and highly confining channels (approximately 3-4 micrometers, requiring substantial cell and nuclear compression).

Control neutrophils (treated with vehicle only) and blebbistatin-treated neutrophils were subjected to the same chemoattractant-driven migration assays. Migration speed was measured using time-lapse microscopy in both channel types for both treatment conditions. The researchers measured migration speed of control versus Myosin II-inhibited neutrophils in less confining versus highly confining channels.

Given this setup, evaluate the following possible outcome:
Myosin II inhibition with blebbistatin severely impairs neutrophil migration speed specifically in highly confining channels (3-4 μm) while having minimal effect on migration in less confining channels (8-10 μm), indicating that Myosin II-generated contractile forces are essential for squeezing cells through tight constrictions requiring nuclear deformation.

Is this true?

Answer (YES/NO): NO